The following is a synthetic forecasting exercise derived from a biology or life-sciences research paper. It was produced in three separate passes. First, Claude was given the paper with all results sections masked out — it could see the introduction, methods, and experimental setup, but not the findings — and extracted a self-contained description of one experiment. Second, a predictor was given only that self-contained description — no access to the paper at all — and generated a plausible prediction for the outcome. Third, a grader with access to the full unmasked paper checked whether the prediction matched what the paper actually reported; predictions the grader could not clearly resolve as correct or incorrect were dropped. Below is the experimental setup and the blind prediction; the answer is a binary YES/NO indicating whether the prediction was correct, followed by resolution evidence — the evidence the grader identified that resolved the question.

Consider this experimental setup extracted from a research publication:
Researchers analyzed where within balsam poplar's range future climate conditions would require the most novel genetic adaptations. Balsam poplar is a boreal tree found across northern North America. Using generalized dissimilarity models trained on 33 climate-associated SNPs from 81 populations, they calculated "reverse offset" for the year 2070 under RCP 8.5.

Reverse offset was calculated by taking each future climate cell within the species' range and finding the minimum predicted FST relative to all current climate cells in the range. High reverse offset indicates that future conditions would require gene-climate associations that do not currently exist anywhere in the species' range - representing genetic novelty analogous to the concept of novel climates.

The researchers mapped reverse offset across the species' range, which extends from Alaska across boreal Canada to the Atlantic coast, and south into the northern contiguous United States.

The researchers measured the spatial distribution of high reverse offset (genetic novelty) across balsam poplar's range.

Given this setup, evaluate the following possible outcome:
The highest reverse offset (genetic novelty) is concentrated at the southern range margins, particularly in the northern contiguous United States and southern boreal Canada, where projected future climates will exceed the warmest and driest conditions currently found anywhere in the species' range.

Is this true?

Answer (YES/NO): NO